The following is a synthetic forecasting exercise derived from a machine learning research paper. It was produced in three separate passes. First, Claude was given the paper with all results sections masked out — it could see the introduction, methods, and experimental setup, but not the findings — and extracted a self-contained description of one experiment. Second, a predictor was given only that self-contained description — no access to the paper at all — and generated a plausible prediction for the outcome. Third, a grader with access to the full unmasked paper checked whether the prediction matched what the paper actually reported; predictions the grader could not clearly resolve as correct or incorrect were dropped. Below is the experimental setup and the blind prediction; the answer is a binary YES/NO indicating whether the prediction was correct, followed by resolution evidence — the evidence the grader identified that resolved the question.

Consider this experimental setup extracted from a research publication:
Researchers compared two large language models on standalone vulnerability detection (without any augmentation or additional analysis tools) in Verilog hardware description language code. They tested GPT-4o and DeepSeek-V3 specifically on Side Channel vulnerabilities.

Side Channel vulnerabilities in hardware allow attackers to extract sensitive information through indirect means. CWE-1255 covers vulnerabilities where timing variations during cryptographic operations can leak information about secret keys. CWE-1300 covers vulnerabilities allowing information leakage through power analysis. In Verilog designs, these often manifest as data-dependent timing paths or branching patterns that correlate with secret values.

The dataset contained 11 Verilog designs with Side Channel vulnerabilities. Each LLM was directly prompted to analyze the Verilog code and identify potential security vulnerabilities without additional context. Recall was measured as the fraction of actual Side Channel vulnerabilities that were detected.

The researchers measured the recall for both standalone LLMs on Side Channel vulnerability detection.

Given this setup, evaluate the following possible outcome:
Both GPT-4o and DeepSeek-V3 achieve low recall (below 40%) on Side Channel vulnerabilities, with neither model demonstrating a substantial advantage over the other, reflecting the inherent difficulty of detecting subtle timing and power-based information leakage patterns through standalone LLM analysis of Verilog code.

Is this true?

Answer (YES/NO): YES